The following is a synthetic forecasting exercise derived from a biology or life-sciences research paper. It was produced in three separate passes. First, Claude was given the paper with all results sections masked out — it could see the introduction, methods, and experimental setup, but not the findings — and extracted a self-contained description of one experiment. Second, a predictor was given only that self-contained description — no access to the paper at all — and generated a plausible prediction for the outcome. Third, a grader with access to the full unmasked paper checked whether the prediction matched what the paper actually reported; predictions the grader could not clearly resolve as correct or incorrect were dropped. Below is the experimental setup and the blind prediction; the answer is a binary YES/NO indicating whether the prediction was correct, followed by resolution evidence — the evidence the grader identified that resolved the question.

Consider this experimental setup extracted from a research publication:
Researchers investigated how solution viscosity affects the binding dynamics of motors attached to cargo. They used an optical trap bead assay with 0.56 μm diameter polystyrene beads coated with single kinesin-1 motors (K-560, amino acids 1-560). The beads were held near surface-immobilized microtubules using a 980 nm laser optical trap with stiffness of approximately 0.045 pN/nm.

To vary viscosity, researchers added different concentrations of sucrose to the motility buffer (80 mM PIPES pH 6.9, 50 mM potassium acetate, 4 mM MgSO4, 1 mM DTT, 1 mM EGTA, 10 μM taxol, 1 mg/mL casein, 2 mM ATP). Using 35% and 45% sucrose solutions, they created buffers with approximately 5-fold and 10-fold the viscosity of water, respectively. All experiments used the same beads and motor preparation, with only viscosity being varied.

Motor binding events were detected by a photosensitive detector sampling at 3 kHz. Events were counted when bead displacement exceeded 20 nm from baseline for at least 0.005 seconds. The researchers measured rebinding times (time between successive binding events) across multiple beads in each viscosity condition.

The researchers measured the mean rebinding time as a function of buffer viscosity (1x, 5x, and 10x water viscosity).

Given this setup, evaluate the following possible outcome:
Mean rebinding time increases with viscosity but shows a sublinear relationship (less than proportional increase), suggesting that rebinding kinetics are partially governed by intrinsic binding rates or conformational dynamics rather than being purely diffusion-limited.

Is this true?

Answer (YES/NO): YES